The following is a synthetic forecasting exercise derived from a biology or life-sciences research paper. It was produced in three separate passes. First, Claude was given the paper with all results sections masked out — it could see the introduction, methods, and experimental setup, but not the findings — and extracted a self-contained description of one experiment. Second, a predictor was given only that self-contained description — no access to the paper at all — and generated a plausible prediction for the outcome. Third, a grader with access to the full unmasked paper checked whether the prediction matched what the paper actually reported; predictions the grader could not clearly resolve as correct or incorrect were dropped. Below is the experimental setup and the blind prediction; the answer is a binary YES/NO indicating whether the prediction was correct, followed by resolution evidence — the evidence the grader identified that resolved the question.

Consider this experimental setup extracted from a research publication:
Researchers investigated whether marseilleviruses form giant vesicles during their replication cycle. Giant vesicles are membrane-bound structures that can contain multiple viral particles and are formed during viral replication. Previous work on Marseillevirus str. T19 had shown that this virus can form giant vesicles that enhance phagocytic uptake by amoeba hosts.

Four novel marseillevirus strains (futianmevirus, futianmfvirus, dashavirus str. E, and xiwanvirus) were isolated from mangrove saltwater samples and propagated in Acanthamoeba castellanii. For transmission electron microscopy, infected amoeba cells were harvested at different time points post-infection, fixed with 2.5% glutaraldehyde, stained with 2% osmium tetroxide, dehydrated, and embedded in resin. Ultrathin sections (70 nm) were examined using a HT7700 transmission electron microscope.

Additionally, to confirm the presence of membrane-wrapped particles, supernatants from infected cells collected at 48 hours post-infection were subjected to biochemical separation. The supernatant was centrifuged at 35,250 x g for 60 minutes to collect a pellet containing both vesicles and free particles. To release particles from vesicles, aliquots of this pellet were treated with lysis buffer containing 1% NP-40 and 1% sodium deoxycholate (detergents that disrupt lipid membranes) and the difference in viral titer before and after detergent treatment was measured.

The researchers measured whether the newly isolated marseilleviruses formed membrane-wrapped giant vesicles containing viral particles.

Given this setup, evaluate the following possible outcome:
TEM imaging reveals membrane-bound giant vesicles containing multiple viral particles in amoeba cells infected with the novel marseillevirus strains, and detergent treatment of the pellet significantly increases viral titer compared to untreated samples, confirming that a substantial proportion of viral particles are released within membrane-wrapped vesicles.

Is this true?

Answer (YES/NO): YES